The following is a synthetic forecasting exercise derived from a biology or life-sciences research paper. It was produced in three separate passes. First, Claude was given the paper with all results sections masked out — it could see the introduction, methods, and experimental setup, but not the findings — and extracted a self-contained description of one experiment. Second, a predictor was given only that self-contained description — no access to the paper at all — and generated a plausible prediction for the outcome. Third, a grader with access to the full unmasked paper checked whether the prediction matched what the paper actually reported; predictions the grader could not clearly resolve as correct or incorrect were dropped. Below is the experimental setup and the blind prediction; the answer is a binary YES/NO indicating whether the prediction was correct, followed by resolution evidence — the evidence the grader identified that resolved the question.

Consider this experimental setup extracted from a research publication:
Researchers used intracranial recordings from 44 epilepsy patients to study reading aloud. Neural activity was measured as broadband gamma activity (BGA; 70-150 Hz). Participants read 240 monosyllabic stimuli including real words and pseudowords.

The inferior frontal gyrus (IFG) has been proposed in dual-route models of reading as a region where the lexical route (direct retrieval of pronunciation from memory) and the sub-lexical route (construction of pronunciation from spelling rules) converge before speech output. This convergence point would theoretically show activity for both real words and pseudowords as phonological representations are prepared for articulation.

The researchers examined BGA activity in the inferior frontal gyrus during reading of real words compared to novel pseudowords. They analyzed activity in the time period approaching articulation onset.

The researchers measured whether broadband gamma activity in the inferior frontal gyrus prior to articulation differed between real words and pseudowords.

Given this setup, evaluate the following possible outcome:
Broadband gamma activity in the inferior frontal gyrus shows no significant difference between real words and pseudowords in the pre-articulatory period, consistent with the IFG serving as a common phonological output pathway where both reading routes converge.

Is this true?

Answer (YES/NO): NO